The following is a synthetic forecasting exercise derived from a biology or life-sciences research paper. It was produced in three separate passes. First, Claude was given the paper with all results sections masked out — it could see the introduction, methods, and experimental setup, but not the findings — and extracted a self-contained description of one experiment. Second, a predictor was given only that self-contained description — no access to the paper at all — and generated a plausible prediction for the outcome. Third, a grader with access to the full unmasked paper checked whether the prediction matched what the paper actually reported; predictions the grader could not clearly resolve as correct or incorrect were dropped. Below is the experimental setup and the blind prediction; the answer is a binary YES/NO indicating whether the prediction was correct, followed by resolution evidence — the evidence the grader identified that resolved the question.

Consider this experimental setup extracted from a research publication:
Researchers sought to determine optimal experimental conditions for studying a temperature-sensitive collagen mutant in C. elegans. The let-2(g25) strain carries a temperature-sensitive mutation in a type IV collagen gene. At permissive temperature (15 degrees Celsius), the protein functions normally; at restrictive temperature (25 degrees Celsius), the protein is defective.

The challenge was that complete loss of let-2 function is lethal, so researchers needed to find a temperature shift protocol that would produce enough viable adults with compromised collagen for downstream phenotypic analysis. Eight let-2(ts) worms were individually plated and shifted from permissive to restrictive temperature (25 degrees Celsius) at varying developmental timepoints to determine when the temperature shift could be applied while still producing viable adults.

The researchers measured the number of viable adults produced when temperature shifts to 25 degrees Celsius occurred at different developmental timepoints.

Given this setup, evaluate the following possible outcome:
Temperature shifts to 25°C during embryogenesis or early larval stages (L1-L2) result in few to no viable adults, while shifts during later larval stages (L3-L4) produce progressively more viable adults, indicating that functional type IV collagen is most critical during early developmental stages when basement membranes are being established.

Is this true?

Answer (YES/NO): NO